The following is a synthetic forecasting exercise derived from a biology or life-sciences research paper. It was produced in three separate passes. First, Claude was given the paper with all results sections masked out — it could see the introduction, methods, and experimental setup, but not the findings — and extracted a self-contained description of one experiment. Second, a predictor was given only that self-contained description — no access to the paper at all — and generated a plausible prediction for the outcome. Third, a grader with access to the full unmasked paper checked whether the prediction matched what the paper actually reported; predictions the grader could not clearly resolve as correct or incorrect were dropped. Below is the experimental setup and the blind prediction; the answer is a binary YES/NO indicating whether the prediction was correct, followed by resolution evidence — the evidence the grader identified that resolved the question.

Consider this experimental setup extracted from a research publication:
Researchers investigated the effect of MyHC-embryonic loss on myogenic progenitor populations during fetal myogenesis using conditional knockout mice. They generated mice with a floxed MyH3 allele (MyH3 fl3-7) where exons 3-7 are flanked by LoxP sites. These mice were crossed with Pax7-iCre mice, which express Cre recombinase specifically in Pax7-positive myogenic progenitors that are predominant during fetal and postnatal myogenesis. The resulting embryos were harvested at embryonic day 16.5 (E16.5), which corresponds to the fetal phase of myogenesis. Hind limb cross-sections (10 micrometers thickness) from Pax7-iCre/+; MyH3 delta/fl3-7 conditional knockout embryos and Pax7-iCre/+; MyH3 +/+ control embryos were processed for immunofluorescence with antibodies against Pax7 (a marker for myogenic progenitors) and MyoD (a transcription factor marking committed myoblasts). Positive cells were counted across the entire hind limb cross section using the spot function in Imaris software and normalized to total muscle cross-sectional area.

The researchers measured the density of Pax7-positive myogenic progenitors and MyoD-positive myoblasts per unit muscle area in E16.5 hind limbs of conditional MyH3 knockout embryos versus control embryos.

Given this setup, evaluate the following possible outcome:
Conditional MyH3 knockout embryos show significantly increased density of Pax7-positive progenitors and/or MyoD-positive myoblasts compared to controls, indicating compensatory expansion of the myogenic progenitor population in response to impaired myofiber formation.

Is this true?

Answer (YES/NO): NO